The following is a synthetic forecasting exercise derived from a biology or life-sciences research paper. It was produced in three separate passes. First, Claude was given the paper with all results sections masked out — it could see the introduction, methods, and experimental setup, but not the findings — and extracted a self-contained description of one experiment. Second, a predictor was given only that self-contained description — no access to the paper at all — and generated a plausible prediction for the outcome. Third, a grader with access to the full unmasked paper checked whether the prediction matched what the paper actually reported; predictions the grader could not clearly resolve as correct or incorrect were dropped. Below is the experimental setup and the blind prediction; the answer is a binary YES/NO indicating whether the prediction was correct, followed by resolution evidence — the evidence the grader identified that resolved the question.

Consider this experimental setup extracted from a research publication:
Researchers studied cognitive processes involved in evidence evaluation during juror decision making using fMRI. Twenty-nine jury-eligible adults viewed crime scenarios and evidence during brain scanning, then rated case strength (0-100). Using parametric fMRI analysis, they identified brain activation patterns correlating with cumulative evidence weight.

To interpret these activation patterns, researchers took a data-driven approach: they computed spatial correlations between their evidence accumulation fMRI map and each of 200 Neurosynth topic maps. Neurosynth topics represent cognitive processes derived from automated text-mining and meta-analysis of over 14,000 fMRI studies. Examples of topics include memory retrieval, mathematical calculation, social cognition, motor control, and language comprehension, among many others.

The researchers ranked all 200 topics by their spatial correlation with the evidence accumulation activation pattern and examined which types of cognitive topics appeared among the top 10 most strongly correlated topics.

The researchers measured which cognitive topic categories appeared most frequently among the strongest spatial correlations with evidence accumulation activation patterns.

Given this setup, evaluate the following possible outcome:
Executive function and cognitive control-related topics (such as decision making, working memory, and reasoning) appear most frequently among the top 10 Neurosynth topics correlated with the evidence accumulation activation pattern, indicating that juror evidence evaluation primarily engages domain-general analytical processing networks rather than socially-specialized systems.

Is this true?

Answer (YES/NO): NO